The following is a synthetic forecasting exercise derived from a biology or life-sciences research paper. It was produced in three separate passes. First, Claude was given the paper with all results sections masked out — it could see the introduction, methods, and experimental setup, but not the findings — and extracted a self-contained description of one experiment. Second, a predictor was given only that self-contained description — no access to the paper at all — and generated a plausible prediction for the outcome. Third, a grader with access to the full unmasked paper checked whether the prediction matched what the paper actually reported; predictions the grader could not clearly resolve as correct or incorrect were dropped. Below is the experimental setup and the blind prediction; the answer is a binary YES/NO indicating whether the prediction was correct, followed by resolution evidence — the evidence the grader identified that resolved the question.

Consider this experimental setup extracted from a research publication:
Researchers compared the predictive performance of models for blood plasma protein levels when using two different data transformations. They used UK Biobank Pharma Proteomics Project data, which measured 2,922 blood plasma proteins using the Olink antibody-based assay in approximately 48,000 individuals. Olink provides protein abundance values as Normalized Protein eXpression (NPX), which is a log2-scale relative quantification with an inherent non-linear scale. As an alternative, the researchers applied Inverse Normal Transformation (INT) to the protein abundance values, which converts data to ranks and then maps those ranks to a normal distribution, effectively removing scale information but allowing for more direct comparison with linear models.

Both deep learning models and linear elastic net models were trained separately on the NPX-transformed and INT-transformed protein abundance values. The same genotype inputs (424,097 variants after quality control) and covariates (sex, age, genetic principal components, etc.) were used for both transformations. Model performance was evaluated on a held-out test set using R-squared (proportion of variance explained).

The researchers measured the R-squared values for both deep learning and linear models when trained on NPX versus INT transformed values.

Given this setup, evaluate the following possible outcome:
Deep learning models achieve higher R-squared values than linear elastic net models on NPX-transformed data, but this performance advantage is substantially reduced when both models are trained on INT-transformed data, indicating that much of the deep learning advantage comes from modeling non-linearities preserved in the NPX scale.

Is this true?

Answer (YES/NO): NO